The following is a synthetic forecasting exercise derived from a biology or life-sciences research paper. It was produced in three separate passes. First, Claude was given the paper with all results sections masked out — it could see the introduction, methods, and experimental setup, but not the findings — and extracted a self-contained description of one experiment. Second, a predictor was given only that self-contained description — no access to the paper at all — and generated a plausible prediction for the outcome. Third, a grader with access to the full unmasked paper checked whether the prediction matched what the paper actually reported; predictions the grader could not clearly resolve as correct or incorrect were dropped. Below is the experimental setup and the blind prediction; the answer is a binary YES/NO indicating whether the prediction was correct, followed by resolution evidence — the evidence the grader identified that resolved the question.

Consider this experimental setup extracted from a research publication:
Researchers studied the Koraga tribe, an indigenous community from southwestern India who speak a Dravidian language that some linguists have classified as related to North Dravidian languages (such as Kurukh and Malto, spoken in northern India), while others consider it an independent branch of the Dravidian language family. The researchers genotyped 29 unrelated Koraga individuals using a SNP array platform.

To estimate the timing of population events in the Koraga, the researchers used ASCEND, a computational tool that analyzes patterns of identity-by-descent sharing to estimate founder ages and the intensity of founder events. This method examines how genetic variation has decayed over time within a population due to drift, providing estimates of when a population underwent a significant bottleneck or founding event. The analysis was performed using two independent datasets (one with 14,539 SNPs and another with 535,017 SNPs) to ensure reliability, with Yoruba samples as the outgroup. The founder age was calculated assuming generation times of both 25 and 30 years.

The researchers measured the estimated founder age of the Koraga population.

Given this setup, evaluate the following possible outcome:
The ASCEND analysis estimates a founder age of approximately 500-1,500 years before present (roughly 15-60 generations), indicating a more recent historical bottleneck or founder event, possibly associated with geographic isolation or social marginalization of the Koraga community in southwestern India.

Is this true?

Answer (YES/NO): YES